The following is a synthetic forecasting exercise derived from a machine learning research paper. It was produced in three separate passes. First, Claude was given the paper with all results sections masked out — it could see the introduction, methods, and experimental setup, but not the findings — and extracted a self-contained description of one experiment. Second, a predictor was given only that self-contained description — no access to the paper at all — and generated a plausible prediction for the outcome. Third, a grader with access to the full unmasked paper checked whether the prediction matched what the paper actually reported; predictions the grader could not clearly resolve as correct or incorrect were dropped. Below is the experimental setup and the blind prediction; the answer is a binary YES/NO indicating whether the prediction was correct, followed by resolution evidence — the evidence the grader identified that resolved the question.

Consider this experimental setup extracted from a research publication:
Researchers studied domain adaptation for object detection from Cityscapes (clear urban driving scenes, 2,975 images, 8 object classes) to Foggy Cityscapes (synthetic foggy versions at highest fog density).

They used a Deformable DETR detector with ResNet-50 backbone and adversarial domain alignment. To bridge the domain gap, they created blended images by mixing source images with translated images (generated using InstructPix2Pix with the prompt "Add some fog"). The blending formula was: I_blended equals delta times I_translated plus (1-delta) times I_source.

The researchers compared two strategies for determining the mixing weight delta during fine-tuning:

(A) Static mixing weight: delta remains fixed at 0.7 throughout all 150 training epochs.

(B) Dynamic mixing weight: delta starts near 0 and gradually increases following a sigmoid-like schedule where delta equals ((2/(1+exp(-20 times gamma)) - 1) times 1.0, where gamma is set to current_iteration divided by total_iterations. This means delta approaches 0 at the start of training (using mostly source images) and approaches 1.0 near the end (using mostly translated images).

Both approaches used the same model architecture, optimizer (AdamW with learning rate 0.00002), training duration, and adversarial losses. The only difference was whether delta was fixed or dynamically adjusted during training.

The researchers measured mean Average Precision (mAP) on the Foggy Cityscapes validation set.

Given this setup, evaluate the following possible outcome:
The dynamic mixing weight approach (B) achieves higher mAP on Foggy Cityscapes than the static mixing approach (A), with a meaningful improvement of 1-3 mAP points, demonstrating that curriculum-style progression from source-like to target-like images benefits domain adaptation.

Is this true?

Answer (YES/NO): NO